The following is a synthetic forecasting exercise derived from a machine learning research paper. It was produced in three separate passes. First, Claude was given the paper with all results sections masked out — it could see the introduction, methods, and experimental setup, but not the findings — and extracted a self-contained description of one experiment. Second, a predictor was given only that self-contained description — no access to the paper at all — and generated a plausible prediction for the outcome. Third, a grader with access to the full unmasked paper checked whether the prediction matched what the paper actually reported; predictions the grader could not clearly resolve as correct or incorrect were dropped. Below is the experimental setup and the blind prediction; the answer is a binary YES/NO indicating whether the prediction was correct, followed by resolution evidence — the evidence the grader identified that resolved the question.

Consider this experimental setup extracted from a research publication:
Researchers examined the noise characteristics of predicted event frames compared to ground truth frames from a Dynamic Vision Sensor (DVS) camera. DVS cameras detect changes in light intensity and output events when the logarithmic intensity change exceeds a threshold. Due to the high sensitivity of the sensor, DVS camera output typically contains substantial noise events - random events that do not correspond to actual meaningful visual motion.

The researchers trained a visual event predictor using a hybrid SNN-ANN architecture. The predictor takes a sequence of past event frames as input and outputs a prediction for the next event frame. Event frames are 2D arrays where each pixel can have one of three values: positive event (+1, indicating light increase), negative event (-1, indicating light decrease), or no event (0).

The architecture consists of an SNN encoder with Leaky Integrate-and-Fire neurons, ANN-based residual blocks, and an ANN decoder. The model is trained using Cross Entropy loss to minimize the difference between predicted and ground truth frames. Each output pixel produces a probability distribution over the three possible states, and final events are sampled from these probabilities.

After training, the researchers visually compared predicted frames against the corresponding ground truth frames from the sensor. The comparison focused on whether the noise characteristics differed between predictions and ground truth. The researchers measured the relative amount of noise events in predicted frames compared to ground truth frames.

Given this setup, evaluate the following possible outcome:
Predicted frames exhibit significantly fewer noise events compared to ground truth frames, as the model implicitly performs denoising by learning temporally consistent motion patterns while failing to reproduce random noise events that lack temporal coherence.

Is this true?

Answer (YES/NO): YES